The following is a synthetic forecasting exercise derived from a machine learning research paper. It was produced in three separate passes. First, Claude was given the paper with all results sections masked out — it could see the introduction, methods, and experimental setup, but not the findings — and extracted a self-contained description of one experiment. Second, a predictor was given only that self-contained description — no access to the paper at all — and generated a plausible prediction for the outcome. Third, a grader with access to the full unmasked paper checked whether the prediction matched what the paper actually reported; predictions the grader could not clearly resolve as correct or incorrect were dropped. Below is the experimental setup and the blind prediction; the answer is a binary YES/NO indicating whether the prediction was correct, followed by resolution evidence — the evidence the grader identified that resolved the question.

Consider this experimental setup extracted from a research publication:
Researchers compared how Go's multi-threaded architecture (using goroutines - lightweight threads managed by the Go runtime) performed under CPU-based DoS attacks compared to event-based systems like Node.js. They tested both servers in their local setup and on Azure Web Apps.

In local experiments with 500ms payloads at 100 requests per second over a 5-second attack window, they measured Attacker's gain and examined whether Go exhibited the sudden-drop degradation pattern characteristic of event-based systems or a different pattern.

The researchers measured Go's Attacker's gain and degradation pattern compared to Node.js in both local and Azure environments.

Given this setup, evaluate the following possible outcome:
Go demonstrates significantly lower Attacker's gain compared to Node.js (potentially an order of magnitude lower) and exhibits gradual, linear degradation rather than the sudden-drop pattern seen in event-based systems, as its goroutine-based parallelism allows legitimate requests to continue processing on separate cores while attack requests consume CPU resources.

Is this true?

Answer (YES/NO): YES